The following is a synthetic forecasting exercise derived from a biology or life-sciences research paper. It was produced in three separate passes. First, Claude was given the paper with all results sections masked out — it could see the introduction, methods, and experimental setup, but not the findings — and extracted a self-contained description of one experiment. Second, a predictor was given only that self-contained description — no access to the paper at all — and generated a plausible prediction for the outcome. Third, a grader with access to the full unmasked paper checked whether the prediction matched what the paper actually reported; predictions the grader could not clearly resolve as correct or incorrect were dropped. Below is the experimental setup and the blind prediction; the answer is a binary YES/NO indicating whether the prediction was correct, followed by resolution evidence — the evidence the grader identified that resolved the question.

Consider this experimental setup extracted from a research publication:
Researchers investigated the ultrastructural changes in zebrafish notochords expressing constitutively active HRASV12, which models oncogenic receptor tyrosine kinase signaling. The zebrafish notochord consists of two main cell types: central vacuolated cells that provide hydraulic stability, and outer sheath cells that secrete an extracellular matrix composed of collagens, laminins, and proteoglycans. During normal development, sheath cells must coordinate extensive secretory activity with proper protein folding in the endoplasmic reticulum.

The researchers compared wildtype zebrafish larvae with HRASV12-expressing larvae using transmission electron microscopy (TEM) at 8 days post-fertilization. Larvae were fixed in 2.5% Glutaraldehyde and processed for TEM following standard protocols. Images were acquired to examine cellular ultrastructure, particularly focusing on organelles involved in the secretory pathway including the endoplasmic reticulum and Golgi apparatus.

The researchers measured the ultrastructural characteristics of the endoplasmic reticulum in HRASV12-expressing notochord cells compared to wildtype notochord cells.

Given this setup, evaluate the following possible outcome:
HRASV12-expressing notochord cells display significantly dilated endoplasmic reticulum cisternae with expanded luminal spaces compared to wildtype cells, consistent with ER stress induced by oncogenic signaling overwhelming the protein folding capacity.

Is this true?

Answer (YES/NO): NO